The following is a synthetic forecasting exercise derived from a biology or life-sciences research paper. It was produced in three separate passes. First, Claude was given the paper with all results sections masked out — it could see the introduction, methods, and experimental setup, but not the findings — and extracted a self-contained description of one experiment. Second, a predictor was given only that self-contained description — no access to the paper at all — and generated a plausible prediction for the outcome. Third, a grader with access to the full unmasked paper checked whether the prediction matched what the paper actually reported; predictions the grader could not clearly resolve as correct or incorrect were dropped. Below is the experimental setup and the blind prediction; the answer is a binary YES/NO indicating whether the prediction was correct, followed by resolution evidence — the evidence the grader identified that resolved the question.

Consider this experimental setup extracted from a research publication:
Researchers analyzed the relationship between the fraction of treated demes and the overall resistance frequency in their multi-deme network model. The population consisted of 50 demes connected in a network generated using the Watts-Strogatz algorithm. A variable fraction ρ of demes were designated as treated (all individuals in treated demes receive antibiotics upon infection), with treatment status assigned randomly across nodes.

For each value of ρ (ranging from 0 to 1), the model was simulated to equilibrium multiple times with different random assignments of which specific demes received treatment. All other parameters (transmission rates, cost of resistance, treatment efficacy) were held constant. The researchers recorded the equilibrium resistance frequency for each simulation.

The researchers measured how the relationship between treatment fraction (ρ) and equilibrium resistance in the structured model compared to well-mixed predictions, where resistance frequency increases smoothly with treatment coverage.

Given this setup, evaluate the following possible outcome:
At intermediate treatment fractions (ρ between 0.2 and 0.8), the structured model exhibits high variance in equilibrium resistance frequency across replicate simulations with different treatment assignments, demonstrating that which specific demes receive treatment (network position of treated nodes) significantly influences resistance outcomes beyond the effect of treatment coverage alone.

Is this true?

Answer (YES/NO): YES